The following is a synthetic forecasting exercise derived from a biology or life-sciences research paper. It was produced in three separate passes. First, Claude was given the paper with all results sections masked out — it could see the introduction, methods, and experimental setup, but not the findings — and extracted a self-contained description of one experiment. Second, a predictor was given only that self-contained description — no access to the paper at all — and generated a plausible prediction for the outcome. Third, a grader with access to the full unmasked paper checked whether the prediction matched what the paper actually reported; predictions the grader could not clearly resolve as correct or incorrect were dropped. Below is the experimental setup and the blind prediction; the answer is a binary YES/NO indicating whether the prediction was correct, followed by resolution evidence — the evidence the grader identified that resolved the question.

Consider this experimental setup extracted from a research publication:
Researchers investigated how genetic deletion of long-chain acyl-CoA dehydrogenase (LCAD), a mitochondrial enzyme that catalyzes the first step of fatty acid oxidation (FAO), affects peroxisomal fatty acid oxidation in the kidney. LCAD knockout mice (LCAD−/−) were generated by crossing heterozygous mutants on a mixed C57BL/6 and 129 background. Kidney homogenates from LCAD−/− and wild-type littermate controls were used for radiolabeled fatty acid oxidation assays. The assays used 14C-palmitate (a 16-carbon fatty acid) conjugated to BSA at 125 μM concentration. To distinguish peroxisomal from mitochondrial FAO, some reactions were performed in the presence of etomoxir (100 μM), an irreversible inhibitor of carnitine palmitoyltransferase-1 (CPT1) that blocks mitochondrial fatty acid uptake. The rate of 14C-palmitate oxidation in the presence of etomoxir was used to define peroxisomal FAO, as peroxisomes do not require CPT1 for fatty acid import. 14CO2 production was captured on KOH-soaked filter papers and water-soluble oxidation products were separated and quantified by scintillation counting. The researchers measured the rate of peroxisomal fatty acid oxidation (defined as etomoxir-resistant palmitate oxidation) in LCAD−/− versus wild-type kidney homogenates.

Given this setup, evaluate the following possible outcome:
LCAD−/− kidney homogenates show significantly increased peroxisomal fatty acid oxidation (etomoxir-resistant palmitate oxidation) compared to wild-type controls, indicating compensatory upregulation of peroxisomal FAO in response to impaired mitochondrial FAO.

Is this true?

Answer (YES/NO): NO